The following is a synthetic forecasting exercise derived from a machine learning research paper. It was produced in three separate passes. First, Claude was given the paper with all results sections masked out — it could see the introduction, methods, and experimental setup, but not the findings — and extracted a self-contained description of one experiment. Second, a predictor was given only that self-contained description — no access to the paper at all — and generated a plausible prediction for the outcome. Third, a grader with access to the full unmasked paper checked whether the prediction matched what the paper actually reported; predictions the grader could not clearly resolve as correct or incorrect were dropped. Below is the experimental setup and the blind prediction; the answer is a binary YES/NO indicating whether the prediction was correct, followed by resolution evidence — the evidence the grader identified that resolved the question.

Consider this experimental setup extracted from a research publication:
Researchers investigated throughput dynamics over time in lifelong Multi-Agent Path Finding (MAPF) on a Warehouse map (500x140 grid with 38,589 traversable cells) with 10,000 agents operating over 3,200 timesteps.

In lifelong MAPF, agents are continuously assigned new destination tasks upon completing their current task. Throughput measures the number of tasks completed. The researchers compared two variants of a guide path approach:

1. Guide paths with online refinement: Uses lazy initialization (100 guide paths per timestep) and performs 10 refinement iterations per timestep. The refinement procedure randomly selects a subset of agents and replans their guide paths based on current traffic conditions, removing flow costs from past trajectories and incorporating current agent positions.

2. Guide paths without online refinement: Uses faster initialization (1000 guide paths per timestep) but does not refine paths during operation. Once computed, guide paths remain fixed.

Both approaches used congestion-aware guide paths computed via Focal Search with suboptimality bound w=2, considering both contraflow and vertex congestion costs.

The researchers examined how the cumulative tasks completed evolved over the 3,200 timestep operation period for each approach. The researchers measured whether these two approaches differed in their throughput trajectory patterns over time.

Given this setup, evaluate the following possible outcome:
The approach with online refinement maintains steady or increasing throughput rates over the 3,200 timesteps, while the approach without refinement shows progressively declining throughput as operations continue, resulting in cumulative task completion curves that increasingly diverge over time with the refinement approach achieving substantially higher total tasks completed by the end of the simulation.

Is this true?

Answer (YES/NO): YES